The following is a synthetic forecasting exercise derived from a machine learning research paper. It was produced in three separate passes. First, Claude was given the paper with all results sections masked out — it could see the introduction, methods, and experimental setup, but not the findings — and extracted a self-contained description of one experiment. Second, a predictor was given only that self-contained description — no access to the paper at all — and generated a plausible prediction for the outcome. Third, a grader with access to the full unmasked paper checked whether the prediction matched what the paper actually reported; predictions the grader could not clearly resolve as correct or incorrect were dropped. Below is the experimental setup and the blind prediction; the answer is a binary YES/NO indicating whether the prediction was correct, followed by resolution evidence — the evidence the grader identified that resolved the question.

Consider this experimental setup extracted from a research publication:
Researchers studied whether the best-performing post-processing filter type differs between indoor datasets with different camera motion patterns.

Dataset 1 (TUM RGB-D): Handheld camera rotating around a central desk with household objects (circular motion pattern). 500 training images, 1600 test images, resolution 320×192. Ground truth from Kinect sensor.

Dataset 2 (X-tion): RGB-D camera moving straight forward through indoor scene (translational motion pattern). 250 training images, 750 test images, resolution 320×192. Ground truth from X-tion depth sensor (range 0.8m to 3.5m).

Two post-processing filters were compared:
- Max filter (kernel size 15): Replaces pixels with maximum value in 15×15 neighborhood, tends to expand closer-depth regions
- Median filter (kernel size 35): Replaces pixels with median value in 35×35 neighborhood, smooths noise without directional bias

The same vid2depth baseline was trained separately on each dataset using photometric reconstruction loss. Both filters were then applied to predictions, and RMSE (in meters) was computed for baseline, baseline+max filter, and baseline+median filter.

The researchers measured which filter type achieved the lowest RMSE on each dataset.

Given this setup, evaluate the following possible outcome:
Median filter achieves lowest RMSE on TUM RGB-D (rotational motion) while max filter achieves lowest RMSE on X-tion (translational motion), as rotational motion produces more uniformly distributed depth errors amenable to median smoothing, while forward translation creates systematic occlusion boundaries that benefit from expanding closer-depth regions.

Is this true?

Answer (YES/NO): NO